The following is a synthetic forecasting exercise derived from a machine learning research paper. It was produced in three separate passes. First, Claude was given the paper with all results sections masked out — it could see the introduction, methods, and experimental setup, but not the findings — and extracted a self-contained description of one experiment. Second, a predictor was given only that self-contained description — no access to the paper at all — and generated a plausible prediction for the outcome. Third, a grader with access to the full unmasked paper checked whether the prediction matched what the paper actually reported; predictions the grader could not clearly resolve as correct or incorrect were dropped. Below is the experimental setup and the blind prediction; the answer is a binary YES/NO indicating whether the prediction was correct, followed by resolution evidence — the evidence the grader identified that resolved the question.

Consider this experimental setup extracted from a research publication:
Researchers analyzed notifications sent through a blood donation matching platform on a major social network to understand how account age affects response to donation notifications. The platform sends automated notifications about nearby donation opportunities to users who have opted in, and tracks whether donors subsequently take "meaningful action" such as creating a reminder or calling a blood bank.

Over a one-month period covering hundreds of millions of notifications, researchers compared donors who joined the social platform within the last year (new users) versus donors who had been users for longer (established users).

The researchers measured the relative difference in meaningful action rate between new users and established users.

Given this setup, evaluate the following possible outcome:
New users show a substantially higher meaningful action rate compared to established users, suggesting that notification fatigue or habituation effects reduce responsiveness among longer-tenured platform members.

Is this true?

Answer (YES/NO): YES